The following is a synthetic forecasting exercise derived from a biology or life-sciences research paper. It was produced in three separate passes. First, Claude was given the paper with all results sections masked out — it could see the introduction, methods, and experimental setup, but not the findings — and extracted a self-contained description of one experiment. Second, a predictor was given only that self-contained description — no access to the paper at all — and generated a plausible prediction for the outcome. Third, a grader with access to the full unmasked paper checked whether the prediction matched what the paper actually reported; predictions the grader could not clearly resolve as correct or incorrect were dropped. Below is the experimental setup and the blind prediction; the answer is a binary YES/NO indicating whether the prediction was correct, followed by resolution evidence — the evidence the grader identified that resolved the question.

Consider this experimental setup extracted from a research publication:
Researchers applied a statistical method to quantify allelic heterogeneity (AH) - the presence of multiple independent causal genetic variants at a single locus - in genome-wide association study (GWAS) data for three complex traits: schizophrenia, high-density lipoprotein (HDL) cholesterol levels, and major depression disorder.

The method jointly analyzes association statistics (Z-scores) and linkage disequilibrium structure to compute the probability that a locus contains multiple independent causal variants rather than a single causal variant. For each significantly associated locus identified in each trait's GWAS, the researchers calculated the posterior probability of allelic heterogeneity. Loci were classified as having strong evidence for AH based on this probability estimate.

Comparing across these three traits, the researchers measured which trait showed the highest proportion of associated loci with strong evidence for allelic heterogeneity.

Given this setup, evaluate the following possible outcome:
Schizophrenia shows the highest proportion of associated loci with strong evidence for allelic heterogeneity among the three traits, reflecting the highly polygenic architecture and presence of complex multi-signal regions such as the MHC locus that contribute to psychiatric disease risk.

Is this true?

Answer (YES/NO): NO